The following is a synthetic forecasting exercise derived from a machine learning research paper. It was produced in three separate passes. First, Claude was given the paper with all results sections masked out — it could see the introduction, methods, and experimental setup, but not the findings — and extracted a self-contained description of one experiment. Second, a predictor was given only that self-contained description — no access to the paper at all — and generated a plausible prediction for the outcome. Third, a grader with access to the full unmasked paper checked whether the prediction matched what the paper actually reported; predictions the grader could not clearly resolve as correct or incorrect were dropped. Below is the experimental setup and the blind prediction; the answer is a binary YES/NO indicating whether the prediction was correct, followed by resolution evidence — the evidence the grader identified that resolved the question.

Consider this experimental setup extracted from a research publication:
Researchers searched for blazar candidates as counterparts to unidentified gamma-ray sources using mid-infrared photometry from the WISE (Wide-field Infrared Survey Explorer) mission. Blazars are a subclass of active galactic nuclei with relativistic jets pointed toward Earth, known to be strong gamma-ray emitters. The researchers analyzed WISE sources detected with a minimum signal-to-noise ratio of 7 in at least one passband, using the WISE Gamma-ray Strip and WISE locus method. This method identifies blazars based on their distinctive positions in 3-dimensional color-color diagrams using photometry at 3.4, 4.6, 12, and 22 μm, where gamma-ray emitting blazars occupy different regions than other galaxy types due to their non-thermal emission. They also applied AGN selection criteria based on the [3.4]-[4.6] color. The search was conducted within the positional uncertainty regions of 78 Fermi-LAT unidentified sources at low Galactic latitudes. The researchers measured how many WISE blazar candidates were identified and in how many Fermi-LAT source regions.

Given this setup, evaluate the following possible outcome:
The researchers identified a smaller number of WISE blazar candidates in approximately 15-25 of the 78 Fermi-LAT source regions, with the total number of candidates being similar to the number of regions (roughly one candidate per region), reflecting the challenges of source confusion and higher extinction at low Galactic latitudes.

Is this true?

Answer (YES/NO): NO